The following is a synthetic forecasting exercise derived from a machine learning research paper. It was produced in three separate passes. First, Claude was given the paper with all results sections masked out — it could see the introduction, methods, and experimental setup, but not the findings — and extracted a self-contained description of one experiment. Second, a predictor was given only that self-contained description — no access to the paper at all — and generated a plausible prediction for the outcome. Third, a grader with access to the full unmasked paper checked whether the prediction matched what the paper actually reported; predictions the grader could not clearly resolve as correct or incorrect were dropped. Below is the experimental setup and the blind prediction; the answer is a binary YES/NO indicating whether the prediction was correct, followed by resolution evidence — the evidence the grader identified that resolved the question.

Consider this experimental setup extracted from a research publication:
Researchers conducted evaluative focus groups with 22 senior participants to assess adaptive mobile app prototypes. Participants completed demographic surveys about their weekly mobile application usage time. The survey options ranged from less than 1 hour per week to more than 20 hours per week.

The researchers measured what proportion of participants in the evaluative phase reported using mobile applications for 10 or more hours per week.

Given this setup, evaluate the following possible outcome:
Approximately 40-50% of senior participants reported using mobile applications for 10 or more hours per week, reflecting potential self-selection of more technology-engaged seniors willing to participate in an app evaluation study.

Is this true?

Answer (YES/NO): YES